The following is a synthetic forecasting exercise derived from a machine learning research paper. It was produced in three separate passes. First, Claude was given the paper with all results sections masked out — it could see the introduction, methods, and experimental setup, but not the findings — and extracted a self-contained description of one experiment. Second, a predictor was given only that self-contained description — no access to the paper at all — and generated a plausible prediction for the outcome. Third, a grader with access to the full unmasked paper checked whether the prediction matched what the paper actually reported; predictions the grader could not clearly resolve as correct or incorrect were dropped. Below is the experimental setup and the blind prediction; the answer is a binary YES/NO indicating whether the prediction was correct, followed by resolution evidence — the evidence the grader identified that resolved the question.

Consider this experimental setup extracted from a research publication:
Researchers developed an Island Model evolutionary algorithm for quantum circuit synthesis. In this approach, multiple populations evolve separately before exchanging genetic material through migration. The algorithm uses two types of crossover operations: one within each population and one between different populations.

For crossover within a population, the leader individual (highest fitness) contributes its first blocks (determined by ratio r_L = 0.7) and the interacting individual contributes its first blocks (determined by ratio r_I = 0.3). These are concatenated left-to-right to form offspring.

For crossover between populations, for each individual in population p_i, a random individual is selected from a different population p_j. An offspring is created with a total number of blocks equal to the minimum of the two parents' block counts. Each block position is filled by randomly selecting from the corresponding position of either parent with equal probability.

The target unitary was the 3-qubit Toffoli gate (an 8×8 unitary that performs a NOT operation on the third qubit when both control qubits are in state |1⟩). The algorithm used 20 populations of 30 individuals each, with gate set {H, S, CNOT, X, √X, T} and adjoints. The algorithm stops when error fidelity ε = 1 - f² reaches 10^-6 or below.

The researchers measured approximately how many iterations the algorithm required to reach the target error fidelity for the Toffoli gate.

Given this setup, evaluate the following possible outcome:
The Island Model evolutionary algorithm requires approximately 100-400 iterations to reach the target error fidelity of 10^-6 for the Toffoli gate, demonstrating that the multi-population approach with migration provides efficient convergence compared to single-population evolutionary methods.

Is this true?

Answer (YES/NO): NO